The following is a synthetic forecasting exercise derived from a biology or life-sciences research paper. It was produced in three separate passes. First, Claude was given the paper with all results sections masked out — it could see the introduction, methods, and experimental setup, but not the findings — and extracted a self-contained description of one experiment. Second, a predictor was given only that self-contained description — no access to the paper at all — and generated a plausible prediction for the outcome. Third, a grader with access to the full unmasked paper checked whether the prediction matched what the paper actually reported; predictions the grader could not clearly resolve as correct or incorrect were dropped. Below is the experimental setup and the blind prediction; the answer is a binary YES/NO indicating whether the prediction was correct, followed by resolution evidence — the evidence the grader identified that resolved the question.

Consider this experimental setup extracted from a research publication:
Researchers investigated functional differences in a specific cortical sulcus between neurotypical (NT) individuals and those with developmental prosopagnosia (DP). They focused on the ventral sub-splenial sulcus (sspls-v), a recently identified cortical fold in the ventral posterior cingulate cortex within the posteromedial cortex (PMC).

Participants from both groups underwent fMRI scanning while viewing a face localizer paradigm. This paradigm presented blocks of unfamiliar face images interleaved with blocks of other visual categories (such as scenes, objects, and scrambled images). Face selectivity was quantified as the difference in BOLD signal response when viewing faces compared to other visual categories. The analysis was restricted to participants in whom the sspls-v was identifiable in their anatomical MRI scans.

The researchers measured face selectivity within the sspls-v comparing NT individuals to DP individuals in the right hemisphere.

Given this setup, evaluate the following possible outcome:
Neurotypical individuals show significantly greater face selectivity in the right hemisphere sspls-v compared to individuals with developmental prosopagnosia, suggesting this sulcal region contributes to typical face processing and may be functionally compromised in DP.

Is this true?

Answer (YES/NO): YES